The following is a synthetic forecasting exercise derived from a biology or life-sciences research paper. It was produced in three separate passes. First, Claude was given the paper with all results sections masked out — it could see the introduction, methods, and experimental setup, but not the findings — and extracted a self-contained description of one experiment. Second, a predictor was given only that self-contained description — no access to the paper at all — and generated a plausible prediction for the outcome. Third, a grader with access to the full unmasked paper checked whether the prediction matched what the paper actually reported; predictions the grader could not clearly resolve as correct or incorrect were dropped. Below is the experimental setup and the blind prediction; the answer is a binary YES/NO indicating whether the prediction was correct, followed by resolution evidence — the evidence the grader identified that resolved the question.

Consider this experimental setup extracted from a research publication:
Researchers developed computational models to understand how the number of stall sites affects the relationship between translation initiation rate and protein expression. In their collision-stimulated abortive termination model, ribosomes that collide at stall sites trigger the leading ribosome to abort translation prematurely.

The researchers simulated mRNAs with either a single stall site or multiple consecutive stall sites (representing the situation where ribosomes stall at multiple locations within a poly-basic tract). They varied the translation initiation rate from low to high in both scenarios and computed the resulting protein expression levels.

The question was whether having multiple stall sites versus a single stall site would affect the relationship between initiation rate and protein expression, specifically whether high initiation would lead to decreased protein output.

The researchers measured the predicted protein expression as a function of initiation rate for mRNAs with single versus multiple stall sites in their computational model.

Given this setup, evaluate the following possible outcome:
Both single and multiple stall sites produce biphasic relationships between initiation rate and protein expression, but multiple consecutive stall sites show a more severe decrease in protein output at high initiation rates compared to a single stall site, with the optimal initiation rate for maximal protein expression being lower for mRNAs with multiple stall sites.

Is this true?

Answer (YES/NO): NO